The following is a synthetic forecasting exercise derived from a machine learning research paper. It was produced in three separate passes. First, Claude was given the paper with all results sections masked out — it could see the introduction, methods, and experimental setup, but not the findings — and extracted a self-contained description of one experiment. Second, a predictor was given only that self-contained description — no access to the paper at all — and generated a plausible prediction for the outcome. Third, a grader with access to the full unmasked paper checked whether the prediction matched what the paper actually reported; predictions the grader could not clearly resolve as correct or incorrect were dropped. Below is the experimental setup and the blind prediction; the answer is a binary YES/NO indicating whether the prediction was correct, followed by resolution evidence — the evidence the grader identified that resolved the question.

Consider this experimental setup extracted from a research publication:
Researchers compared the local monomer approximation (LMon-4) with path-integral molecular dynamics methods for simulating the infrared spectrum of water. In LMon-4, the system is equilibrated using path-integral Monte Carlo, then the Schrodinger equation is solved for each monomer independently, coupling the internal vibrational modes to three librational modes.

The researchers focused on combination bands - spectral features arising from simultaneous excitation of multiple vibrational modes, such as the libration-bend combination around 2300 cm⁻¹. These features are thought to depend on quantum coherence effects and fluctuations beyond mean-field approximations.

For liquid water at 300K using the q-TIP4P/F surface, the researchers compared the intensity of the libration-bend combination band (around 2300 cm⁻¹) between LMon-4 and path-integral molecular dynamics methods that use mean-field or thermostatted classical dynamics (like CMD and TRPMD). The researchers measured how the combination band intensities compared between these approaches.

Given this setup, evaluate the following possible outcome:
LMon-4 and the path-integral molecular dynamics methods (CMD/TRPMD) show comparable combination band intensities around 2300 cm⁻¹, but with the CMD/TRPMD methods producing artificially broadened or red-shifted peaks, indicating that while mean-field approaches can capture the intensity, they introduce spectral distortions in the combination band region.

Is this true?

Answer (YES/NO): NO